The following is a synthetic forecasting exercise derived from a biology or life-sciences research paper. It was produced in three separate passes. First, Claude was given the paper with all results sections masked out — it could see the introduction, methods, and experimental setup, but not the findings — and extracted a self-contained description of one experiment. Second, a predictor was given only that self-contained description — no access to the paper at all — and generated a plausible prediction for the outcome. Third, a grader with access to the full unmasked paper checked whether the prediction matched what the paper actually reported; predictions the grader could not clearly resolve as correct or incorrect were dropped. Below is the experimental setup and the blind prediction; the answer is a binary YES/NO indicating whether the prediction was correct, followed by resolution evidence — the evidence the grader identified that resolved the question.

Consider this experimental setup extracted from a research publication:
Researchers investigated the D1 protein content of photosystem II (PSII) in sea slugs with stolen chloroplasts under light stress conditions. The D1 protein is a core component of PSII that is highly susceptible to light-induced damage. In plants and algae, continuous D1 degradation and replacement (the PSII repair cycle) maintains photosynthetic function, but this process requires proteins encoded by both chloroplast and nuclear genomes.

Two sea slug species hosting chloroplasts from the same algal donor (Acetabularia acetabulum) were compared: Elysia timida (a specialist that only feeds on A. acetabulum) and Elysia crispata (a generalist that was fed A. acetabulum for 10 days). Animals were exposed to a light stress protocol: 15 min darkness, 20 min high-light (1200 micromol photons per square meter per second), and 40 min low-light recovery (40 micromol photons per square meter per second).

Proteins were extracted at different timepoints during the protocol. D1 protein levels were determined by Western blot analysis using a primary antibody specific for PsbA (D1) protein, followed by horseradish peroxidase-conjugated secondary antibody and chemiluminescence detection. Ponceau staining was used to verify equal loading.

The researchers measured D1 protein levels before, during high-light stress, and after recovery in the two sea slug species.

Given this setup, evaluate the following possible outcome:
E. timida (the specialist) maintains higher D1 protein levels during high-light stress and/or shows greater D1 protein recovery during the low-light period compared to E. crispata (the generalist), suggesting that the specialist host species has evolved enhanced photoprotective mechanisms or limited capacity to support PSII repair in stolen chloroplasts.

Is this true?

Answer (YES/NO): YES